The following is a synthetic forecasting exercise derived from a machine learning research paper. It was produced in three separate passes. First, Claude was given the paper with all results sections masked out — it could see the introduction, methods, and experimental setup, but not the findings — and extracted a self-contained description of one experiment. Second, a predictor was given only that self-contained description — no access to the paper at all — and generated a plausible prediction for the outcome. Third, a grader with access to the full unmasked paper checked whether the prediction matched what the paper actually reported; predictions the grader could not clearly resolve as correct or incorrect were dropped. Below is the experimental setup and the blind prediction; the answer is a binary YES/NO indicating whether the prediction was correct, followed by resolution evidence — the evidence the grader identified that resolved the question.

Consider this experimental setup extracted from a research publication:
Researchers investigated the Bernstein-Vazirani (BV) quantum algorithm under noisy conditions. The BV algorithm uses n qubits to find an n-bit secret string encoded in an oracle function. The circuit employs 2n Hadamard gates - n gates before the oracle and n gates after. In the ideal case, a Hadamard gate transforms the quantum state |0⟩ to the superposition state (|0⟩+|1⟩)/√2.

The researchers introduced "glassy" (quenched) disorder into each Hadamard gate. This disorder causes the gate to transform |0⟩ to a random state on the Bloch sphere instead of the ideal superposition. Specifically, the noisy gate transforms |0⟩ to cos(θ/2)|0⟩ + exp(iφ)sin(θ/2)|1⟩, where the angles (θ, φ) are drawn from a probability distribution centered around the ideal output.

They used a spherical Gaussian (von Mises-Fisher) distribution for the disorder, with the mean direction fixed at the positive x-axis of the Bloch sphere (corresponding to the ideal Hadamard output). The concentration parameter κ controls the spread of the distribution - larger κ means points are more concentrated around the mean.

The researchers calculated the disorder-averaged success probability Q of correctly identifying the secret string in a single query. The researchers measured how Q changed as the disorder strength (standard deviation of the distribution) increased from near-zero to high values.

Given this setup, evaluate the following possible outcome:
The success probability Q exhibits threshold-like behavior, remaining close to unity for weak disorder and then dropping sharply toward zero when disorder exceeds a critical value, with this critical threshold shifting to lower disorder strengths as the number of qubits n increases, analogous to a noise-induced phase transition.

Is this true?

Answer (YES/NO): NO